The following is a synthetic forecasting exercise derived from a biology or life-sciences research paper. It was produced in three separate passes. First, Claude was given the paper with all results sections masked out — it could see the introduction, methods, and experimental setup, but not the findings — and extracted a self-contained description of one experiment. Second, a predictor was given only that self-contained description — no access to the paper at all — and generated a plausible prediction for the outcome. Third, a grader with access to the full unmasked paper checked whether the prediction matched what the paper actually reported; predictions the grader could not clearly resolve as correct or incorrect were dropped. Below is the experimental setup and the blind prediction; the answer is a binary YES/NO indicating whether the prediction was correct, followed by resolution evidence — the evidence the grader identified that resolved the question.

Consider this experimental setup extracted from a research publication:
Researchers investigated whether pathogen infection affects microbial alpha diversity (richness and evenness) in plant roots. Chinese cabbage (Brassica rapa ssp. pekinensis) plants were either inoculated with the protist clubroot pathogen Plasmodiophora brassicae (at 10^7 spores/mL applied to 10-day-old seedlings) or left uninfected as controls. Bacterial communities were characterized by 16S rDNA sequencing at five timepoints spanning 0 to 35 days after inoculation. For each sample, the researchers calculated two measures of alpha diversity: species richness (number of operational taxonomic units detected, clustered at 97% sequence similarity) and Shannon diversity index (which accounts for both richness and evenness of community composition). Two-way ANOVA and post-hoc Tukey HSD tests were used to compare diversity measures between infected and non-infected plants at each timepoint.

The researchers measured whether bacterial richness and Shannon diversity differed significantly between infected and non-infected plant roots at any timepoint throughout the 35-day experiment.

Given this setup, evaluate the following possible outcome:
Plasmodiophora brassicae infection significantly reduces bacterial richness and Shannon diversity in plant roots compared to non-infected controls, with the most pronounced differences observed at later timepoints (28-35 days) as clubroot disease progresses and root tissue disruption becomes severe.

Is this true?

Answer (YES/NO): NO